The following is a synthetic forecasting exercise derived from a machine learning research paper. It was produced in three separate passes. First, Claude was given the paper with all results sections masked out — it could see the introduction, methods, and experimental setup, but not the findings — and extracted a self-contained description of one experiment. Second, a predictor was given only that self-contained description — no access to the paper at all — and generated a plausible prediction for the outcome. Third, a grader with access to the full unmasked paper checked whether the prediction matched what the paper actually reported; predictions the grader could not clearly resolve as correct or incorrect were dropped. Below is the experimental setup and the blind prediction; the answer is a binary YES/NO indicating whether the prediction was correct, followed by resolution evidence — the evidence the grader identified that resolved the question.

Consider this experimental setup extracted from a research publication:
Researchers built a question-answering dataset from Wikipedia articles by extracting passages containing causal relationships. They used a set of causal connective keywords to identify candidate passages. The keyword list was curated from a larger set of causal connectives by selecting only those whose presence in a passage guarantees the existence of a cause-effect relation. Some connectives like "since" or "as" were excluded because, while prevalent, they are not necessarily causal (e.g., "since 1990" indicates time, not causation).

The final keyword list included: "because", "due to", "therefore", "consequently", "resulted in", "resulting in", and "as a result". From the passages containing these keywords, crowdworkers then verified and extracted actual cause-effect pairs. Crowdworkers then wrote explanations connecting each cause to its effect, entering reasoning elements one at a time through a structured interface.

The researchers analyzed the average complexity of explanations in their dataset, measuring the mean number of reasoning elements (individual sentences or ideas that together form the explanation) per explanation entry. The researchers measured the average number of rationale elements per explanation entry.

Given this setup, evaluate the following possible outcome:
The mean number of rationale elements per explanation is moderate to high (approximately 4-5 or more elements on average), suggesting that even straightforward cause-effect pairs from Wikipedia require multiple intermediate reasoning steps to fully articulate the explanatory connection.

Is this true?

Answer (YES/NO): NO